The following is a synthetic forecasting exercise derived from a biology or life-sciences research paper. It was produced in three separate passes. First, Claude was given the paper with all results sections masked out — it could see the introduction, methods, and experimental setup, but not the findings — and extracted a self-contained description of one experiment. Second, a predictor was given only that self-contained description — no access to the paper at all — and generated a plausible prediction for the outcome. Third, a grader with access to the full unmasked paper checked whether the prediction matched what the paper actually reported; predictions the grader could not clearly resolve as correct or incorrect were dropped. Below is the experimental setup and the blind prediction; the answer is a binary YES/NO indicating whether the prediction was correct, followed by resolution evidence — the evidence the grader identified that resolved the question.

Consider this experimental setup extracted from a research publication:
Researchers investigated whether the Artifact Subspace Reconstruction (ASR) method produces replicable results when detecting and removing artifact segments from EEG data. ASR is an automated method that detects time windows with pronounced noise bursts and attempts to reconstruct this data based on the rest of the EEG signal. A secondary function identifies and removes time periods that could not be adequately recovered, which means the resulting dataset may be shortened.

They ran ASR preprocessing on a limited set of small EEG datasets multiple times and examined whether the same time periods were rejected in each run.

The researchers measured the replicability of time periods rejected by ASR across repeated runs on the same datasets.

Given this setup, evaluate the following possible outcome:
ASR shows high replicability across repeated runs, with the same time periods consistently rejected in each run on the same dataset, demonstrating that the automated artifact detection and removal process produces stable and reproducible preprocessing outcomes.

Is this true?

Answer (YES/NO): NO